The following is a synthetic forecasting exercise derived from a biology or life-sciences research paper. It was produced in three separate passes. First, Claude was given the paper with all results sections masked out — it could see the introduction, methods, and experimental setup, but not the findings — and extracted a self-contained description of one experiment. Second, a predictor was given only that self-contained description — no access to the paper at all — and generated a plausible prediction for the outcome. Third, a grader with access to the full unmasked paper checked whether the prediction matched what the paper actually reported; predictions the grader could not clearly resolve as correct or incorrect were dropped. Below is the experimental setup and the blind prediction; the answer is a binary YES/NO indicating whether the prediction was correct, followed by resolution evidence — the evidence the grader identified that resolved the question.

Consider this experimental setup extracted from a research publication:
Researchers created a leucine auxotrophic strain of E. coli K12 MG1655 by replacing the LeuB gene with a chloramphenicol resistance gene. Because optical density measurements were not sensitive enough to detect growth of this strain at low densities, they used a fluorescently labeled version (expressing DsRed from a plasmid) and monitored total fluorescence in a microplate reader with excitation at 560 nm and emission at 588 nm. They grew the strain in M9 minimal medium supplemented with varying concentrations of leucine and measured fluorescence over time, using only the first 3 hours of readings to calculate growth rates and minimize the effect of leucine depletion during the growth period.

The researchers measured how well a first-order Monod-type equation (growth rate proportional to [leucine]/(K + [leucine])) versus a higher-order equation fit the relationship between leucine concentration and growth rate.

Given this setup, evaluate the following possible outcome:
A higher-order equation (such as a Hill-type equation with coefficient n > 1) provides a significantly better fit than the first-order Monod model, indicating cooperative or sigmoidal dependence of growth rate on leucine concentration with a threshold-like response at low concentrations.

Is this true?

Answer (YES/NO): NO